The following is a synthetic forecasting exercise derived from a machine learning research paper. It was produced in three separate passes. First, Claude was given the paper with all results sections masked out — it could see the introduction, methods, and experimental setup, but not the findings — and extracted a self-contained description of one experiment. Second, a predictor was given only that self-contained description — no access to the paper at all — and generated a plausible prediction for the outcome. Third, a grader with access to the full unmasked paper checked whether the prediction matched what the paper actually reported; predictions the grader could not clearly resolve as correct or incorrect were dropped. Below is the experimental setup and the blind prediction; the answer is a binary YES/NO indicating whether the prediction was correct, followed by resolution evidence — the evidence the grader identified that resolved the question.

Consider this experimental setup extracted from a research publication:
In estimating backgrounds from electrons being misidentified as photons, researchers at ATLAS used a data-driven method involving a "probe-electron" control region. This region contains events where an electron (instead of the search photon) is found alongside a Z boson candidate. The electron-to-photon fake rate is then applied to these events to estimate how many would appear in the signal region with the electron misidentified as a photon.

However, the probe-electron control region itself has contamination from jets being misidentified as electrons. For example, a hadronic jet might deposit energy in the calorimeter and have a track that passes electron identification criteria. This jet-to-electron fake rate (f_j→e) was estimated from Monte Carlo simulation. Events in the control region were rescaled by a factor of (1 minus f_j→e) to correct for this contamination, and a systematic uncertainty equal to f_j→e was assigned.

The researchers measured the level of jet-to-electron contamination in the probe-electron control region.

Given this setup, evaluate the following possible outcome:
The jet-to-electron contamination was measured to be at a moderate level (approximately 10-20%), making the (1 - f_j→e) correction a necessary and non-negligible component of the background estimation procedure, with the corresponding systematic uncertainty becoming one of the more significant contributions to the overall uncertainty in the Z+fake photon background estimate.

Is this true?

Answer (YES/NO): NO